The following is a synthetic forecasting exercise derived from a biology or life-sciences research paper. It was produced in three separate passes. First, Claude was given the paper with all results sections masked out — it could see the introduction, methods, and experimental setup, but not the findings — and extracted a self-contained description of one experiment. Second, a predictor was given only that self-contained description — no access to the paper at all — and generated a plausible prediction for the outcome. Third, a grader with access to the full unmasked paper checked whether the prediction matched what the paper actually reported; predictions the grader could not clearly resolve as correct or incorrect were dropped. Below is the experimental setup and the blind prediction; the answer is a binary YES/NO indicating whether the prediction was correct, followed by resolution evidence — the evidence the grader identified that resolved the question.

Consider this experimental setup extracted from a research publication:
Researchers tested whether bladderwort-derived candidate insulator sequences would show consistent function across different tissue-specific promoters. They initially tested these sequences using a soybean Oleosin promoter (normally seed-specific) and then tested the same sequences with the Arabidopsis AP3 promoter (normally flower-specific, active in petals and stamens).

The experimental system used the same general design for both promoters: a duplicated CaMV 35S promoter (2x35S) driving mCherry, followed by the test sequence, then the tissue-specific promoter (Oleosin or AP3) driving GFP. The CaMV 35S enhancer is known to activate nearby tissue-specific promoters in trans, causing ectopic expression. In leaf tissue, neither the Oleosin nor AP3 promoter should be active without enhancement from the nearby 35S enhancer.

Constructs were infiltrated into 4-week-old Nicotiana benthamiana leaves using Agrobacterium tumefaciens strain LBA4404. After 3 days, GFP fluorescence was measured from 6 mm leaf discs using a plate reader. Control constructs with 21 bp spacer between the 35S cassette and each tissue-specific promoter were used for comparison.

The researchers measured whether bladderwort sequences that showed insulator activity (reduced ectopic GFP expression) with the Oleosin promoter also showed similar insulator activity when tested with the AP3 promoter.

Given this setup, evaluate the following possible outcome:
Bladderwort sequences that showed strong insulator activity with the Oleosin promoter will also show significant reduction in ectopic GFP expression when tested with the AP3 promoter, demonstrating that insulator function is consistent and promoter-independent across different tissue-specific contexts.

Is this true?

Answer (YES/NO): NO